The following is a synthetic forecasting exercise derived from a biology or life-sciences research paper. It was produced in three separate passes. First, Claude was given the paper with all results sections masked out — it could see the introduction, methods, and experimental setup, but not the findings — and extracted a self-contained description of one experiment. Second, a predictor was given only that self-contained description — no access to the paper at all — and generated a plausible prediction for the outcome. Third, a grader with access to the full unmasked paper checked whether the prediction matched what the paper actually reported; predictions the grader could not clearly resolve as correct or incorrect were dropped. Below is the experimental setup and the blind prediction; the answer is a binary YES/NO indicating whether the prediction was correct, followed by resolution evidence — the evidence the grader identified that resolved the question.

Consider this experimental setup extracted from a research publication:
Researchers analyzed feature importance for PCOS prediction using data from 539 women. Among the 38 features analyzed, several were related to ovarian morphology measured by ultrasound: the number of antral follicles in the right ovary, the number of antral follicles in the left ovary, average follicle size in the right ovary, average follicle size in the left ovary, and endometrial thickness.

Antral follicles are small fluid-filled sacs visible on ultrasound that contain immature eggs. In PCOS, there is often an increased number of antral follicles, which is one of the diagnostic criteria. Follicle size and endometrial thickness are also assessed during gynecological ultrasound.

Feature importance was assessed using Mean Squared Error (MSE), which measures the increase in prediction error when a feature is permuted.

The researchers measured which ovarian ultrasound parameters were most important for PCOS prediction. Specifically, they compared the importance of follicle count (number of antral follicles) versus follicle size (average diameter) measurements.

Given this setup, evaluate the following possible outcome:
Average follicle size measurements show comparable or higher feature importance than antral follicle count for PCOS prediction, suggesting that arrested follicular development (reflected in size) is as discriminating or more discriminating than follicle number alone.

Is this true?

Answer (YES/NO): NO